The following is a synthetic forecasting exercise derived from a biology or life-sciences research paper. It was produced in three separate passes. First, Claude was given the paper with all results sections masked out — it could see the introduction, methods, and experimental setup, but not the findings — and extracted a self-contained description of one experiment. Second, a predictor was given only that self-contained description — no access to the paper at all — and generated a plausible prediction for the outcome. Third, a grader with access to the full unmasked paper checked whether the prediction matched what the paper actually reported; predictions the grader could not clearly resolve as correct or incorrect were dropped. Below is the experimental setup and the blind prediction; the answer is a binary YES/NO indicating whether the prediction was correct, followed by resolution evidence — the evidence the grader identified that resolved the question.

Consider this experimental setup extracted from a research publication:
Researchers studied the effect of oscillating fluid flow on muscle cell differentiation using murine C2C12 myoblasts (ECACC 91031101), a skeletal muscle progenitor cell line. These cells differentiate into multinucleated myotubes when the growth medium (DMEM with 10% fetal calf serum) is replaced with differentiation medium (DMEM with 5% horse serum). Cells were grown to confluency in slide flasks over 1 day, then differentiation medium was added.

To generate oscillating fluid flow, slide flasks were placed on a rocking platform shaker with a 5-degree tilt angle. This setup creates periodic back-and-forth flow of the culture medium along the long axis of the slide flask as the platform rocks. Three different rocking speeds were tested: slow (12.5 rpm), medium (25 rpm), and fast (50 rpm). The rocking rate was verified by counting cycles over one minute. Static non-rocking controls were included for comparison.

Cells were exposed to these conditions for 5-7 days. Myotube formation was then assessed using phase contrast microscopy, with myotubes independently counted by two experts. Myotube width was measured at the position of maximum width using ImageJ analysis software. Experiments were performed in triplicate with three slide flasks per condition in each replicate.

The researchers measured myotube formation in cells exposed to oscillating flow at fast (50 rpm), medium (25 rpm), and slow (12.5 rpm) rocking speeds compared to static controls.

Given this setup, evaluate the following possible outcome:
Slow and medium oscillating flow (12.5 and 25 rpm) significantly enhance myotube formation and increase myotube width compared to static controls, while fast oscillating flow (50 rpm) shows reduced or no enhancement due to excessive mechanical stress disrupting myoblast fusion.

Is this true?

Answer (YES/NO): NO